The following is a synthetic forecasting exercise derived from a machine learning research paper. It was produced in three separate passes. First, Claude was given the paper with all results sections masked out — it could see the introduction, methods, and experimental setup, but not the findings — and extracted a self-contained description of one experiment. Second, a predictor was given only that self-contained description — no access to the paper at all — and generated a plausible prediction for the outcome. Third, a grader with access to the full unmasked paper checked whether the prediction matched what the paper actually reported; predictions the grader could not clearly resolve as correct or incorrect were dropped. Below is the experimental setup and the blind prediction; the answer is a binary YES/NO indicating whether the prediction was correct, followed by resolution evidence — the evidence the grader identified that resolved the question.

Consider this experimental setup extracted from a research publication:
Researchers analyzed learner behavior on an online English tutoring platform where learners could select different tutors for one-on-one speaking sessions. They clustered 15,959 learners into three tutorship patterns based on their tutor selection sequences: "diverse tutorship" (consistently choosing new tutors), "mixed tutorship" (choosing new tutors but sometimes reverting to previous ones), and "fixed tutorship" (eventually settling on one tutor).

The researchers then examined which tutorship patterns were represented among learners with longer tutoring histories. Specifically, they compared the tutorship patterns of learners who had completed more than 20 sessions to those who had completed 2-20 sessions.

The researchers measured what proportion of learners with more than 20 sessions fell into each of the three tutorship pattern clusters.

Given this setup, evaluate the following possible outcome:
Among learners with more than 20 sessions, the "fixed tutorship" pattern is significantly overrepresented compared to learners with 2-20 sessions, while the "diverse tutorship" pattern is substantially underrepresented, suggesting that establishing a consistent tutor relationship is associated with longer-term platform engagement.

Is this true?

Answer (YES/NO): NO